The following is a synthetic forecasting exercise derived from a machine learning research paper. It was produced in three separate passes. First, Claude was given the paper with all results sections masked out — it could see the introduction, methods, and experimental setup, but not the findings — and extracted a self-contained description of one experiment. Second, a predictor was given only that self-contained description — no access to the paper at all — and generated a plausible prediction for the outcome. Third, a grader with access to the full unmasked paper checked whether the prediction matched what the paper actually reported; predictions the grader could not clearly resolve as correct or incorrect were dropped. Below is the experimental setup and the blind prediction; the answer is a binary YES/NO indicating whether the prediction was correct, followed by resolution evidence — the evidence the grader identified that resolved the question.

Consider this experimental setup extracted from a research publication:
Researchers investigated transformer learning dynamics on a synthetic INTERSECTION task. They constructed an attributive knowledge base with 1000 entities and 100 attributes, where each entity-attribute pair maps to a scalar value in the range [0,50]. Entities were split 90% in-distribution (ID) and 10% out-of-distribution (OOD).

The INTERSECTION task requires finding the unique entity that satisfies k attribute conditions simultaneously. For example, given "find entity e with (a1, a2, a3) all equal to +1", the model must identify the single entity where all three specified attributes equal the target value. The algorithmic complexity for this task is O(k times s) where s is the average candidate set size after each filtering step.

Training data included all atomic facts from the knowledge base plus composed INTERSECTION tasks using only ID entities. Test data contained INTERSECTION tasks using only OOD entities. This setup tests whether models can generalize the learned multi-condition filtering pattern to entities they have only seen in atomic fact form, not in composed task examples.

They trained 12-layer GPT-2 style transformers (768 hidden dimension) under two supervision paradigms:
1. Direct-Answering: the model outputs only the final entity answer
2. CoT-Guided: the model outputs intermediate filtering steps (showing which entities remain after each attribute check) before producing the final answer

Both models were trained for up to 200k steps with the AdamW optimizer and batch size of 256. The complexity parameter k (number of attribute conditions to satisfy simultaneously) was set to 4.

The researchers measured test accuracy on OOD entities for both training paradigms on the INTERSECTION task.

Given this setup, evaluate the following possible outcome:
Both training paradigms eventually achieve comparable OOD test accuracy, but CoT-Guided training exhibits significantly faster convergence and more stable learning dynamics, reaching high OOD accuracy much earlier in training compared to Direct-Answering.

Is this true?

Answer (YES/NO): NO